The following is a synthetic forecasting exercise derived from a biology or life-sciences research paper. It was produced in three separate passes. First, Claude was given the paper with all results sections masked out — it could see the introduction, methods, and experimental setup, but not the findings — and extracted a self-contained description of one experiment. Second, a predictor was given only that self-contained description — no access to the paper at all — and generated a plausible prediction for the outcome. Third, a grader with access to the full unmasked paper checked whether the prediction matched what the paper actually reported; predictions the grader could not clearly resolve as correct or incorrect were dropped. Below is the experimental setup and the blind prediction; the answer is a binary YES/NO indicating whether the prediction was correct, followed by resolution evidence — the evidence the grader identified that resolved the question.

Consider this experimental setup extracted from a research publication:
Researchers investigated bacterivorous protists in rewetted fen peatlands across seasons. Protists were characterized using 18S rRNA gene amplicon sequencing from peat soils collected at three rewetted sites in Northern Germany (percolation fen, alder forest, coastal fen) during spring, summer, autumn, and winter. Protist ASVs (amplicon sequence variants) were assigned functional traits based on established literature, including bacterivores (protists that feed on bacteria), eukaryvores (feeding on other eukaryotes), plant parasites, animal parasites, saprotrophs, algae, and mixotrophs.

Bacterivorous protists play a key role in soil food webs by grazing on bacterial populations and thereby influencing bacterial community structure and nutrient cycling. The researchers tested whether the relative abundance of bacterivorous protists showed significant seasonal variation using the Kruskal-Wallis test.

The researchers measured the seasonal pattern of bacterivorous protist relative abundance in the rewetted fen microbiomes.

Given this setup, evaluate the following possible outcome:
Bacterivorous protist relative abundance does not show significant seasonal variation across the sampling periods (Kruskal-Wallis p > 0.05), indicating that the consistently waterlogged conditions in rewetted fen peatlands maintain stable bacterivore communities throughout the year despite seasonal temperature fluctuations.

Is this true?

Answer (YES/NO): NO